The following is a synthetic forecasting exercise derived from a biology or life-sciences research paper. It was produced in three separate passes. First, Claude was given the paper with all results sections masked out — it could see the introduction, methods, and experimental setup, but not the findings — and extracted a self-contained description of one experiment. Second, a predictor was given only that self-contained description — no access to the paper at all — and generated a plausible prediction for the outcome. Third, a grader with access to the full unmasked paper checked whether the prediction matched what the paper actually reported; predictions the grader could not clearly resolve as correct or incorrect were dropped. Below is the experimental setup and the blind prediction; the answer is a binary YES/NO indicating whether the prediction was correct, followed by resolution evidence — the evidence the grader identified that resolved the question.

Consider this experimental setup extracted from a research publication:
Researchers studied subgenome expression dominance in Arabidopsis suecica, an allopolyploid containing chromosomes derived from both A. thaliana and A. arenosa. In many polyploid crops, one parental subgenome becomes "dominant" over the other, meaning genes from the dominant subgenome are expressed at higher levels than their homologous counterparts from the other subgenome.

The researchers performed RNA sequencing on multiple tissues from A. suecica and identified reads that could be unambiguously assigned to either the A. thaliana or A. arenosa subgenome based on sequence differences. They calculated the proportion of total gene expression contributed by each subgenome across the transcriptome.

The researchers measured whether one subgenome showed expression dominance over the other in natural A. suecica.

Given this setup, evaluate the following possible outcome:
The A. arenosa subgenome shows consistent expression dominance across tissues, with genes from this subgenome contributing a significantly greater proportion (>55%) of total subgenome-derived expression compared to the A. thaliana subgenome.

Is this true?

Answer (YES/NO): NO